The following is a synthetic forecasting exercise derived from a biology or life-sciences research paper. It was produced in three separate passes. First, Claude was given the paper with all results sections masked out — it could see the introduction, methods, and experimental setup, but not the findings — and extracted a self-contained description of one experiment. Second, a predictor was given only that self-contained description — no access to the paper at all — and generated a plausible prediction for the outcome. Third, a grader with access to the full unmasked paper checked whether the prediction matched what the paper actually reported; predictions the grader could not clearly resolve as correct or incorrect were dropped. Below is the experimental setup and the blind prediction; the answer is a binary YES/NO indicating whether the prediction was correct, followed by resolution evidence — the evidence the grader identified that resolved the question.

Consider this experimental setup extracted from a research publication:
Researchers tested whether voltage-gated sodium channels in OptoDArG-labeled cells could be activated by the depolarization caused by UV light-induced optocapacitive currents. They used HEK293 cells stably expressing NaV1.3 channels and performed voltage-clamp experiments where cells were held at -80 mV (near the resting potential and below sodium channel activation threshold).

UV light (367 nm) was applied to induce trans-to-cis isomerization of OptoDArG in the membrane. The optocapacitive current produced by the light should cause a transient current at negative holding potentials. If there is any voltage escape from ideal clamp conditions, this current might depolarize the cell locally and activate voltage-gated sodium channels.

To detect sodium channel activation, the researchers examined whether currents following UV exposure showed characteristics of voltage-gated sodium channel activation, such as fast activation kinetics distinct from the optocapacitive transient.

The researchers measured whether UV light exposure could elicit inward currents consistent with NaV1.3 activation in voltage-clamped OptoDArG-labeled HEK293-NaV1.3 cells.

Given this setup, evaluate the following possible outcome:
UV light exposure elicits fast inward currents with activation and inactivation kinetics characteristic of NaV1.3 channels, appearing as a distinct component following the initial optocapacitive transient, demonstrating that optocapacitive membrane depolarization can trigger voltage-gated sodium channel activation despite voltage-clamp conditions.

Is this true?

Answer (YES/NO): NO